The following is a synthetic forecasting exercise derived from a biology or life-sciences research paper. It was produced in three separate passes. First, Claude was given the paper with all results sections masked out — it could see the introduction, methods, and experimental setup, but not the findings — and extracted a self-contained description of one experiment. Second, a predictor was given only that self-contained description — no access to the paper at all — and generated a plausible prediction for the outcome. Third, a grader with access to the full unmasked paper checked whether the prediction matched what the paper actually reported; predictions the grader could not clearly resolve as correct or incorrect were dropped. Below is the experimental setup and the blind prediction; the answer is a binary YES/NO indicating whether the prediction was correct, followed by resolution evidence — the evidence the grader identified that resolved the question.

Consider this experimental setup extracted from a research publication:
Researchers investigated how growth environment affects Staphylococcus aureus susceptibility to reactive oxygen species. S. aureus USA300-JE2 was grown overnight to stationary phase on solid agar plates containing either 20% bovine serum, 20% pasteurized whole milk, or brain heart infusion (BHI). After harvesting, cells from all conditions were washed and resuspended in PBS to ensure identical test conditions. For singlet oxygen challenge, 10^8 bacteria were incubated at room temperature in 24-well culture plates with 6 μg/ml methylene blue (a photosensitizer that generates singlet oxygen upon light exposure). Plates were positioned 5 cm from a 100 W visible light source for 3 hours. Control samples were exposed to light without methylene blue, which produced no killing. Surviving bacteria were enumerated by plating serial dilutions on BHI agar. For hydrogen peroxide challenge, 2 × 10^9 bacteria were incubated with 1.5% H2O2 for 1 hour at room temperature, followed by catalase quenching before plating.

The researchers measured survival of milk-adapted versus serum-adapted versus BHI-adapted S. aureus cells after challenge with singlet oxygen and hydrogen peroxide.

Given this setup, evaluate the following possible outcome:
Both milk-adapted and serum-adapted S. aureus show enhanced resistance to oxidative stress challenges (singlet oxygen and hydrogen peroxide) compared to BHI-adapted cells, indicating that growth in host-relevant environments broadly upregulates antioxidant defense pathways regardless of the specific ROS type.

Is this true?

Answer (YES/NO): NO